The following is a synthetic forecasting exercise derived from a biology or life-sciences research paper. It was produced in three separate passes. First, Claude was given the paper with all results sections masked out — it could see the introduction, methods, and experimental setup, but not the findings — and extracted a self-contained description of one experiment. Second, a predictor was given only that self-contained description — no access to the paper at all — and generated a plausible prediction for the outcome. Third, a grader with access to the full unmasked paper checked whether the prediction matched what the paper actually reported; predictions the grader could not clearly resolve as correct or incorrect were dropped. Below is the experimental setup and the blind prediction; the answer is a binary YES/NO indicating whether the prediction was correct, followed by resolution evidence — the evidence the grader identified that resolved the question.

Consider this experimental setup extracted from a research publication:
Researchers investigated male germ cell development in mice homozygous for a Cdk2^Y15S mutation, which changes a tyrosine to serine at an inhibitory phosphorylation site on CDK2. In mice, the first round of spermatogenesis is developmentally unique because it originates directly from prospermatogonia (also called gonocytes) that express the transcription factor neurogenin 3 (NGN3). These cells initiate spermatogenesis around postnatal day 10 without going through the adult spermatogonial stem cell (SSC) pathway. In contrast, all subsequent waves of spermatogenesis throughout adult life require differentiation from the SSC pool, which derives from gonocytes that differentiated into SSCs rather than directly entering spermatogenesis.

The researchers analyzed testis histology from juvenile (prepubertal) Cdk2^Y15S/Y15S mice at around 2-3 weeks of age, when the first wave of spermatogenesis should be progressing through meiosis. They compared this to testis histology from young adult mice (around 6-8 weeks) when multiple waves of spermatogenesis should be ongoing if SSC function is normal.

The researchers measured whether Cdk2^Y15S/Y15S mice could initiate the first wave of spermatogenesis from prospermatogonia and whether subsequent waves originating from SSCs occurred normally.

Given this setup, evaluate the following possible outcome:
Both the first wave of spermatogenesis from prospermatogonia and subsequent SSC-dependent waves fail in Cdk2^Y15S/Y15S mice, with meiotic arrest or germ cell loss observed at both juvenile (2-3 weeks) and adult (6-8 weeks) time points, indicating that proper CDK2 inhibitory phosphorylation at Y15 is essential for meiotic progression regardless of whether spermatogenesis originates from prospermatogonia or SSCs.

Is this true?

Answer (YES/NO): NO